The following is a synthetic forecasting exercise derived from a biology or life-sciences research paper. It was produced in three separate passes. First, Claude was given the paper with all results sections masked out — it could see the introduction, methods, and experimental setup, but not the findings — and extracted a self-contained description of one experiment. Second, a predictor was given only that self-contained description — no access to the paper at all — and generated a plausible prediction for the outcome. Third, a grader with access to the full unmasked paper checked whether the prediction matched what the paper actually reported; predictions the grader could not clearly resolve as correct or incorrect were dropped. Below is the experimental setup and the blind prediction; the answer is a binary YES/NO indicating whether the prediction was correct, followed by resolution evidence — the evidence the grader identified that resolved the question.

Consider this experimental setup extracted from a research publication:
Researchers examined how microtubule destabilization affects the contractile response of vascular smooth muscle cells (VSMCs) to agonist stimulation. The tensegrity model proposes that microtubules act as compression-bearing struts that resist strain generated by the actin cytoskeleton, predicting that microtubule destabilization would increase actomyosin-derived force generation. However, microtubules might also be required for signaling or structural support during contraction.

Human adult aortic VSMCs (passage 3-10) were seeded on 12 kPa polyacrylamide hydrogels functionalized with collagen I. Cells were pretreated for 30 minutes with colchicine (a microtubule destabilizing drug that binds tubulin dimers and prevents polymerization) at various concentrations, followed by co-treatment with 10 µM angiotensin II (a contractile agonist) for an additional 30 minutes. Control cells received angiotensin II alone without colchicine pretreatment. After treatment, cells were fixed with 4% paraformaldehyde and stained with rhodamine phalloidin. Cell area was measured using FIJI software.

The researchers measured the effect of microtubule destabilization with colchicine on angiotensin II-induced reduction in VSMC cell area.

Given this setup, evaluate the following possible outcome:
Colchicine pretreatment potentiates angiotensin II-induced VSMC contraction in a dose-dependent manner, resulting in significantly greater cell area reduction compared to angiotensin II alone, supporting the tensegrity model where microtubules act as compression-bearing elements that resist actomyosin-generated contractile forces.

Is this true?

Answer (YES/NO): NO